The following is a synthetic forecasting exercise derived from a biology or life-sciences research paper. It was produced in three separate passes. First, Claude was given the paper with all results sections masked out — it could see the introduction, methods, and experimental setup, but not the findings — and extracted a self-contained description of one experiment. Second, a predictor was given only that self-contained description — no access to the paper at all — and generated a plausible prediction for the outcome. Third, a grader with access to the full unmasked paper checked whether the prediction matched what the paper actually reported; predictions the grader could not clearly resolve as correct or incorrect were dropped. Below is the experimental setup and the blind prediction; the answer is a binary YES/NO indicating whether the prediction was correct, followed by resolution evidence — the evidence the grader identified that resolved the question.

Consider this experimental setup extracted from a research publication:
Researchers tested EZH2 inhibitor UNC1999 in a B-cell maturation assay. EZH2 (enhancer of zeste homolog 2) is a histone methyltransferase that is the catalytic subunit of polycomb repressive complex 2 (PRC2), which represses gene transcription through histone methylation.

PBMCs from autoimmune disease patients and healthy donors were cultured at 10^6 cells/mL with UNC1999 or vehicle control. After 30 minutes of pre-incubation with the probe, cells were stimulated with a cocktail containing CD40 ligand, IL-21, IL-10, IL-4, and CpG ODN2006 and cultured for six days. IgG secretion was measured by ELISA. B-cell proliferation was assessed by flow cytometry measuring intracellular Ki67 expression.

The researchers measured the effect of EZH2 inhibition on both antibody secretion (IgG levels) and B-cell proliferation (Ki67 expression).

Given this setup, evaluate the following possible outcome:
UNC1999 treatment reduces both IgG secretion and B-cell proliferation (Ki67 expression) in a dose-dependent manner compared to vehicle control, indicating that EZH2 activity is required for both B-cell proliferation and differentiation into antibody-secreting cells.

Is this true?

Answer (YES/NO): NO